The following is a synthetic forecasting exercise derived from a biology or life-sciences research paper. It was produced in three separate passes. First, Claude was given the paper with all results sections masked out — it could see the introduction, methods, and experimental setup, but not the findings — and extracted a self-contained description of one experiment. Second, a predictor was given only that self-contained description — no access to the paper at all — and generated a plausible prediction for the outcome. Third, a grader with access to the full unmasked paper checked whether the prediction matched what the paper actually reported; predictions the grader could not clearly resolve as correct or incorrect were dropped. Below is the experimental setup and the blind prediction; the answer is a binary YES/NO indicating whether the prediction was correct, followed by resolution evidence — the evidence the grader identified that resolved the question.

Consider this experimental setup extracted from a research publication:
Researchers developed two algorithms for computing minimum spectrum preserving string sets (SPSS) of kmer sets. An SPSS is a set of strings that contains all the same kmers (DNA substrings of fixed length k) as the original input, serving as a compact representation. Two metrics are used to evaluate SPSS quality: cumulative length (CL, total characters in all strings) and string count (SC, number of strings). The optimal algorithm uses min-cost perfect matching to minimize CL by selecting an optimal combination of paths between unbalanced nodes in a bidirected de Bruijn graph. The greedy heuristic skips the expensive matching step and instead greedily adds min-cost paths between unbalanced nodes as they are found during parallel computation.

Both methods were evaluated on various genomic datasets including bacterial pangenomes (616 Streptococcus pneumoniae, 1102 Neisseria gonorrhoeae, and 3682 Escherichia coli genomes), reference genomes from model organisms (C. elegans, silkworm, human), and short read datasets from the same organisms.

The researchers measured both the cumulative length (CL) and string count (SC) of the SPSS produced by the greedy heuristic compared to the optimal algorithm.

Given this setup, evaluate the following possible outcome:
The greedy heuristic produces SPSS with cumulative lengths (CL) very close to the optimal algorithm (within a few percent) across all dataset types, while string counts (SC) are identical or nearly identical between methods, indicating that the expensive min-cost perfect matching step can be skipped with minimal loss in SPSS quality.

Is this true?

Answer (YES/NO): NO